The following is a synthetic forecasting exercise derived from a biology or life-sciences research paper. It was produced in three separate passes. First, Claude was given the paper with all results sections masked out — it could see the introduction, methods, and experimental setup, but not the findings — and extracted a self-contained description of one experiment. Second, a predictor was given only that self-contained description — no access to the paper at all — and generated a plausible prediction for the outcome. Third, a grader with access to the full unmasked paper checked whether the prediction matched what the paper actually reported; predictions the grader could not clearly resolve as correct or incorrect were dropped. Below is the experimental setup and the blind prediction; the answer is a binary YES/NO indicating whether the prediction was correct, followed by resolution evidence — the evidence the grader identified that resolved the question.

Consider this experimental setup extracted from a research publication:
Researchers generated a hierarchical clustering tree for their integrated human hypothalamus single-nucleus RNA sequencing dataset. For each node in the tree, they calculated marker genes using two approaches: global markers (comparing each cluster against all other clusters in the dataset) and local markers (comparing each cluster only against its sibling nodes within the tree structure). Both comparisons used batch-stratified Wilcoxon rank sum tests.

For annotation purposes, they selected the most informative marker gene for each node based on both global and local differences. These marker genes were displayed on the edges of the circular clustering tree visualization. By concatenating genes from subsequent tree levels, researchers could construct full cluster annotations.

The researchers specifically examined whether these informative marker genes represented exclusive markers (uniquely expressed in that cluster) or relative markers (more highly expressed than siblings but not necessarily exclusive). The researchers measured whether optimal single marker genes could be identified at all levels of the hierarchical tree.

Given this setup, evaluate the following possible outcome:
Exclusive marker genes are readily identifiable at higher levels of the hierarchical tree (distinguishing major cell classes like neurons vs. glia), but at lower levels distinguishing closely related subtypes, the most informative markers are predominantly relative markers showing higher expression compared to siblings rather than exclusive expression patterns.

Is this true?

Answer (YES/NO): NO